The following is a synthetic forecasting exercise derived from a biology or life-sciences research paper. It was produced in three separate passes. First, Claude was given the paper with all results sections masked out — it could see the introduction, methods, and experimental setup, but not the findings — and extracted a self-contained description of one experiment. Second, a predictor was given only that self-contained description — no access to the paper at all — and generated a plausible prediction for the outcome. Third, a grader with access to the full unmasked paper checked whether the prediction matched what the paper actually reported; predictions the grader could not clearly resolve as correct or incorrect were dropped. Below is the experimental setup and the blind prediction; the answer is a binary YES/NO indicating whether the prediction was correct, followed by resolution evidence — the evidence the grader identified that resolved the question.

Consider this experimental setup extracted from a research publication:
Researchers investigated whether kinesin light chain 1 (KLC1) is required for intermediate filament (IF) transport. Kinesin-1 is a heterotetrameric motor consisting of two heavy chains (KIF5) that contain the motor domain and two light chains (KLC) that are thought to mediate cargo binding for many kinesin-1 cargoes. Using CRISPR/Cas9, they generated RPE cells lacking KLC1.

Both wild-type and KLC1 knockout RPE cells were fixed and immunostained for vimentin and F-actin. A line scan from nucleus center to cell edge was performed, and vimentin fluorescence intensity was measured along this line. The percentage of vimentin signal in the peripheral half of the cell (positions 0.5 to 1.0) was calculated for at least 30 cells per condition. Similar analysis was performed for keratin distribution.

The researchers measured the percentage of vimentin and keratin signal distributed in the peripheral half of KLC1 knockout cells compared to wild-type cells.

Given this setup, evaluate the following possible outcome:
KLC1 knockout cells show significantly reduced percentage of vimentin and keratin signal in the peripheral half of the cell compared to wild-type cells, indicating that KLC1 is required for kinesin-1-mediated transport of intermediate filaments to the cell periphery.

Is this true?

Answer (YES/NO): NO